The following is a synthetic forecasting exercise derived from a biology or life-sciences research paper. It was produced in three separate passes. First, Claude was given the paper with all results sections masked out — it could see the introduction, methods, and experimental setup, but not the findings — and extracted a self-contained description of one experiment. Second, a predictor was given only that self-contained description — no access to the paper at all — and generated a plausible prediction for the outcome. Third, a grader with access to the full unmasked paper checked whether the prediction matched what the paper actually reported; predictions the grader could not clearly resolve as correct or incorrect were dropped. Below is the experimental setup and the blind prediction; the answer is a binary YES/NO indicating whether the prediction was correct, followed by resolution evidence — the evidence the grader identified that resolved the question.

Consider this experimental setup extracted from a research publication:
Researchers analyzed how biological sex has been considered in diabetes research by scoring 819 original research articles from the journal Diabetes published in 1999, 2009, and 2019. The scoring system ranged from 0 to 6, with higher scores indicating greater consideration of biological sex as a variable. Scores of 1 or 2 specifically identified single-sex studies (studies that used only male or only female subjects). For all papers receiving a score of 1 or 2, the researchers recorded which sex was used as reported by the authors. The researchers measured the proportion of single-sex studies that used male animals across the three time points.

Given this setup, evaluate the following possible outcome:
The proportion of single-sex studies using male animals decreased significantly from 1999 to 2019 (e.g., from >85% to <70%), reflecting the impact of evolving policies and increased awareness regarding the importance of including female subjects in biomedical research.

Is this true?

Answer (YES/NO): NO